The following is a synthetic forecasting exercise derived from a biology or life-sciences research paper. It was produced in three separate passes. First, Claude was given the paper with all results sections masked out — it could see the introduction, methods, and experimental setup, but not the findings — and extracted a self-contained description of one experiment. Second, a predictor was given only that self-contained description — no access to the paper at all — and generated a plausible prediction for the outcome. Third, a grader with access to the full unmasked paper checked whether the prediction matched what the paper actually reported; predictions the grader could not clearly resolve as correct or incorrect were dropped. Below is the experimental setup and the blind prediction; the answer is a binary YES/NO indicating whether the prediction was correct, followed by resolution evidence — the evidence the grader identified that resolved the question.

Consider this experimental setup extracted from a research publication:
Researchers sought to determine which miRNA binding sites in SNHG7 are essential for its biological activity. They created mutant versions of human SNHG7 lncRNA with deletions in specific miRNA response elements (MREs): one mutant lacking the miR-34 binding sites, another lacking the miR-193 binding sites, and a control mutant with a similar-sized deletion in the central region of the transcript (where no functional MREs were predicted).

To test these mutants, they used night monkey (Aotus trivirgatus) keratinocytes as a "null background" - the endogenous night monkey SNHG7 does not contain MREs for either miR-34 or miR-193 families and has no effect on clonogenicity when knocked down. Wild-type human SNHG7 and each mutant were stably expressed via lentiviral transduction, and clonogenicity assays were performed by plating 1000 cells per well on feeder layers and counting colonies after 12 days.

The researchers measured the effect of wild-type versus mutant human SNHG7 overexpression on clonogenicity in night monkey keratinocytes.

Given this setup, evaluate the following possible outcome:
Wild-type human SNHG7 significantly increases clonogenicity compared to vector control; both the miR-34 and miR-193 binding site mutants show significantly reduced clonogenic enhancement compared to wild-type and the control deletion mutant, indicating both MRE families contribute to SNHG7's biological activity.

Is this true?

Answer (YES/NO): NO